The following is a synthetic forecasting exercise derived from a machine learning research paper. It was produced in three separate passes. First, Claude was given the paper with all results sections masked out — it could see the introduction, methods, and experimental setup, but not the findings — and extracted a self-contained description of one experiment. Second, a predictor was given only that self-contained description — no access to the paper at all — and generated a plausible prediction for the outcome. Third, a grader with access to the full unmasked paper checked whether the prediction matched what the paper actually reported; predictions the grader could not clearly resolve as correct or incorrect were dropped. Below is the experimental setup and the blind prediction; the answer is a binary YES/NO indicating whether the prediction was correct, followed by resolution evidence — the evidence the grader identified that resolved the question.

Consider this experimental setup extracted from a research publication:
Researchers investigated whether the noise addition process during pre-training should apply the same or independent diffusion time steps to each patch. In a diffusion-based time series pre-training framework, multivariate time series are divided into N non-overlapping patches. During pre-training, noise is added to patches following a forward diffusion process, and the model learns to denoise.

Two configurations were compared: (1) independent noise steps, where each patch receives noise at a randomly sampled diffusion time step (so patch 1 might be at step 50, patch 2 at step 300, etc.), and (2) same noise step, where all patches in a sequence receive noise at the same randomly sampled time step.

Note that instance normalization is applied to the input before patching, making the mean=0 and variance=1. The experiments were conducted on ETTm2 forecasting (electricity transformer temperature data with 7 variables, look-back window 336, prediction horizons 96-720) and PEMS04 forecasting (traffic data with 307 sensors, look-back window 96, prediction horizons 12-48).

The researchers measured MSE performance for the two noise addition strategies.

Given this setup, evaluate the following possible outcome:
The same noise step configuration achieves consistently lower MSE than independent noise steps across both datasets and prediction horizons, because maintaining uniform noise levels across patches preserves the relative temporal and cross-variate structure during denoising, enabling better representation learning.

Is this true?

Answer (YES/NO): NO